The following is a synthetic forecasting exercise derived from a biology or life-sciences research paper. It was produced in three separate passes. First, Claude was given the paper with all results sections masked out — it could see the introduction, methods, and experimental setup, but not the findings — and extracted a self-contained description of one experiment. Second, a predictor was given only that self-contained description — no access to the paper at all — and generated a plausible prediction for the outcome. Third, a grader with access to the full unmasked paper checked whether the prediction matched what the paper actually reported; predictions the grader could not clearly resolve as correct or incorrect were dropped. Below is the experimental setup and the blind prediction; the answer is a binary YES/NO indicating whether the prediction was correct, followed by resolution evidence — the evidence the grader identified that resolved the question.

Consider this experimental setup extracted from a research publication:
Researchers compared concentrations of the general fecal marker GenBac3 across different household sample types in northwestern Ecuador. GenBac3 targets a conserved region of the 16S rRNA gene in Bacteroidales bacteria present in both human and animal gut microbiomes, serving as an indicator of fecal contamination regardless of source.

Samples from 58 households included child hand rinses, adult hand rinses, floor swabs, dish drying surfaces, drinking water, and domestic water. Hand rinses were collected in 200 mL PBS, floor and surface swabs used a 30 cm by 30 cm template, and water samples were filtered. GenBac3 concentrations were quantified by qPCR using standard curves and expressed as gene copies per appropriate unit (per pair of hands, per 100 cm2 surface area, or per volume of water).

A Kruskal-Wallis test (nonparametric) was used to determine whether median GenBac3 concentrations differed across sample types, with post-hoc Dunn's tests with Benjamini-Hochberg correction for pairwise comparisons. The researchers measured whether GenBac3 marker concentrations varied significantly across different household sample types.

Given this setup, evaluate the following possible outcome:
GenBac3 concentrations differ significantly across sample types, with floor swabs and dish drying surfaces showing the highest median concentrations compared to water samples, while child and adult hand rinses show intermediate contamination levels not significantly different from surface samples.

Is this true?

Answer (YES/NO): NO